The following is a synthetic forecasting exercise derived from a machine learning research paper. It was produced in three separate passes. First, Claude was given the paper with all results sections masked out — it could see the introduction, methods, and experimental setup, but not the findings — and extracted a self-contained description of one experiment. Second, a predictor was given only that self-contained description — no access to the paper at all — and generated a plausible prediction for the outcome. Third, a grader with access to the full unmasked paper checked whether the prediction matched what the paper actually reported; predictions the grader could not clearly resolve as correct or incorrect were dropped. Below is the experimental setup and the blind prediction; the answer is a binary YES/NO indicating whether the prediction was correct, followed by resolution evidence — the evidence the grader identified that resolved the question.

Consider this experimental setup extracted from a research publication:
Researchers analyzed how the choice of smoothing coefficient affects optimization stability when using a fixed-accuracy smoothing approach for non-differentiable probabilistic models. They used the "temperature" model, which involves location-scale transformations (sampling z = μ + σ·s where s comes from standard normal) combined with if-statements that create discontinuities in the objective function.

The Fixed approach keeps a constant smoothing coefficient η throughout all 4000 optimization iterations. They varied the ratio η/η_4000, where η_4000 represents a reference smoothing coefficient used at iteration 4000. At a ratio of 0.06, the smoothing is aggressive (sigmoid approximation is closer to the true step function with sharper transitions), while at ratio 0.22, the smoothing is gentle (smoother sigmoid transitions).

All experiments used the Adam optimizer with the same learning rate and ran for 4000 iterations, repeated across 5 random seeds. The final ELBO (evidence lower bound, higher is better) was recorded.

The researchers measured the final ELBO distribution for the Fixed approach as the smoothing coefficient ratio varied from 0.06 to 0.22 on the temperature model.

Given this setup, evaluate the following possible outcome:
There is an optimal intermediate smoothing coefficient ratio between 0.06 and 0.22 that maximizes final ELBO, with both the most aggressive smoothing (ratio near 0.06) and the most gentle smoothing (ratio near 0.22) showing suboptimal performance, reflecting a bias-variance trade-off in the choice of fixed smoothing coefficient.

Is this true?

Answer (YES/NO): YES